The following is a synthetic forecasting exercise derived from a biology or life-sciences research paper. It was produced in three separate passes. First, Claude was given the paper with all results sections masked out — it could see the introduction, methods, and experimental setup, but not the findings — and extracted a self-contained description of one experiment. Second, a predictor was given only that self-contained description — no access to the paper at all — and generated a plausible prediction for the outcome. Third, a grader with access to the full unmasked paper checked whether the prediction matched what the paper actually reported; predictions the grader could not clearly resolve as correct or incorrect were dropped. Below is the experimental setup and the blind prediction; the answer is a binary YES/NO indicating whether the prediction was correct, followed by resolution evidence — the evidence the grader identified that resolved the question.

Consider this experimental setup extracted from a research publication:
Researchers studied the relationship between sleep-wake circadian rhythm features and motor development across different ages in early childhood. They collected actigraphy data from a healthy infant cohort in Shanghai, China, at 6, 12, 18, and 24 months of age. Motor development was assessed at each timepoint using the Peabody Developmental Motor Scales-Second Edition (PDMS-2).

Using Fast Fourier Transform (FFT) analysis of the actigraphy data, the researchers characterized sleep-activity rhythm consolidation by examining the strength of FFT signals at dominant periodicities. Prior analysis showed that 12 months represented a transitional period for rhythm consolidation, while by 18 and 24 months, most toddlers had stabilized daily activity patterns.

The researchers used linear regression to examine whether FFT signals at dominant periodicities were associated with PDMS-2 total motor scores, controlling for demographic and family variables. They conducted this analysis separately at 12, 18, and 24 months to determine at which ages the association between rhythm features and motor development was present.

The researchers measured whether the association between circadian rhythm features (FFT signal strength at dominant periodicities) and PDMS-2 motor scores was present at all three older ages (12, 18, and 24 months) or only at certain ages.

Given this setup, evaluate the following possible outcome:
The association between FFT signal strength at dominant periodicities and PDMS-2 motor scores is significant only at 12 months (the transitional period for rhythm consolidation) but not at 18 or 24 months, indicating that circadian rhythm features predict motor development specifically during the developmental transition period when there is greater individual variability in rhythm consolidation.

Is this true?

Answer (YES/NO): YES